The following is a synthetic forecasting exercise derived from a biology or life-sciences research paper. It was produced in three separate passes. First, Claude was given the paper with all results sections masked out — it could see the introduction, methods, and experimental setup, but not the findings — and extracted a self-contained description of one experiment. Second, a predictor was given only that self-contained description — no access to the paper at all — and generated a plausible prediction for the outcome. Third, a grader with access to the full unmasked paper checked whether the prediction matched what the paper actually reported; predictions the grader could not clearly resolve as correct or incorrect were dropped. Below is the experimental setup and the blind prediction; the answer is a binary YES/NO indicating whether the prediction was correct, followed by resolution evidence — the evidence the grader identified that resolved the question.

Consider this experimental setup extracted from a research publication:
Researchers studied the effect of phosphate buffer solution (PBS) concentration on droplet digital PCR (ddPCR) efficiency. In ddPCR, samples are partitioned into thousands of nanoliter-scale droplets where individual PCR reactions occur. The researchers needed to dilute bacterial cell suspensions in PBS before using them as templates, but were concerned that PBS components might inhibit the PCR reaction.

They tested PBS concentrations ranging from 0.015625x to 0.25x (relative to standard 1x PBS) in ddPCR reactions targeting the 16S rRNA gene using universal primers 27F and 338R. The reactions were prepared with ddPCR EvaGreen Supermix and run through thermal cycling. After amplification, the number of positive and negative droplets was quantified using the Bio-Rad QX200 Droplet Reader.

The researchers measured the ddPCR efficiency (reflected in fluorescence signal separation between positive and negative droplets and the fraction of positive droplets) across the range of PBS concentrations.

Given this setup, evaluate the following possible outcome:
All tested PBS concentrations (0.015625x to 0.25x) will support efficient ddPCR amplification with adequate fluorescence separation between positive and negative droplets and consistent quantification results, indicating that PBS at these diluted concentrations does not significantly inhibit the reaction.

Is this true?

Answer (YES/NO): NO